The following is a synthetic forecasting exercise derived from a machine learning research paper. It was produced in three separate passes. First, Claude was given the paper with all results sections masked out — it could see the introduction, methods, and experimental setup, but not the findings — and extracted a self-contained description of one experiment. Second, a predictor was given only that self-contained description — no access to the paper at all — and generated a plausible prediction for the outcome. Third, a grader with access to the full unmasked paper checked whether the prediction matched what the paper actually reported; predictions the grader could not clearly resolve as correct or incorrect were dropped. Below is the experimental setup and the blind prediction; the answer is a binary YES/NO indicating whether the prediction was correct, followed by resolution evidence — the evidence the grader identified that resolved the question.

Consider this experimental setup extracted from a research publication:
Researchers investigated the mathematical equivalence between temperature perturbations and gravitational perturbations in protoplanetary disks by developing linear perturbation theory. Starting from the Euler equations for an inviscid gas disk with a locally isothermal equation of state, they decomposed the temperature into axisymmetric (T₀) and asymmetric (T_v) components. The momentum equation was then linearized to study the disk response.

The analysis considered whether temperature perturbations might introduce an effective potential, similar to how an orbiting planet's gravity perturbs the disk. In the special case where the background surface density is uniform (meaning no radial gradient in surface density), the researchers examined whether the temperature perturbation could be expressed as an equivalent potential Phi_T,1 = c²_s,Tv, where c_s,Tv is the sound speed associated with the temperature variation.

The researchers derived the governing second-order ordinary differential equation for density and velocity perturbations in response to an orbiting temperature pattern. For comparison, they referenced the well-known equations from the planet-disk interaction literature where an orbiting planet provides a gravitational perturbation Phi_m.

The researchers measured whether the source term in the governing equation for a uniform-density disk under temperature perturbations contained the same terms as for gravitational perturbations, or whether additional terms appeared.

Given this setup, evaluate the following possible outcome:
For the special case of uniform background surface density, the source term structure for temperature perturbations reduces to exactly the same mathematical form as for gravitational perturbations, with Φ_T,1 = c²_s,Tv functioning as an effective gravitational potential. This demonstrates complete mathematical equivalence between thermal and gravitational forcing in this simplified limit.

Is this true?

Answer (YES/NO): YES